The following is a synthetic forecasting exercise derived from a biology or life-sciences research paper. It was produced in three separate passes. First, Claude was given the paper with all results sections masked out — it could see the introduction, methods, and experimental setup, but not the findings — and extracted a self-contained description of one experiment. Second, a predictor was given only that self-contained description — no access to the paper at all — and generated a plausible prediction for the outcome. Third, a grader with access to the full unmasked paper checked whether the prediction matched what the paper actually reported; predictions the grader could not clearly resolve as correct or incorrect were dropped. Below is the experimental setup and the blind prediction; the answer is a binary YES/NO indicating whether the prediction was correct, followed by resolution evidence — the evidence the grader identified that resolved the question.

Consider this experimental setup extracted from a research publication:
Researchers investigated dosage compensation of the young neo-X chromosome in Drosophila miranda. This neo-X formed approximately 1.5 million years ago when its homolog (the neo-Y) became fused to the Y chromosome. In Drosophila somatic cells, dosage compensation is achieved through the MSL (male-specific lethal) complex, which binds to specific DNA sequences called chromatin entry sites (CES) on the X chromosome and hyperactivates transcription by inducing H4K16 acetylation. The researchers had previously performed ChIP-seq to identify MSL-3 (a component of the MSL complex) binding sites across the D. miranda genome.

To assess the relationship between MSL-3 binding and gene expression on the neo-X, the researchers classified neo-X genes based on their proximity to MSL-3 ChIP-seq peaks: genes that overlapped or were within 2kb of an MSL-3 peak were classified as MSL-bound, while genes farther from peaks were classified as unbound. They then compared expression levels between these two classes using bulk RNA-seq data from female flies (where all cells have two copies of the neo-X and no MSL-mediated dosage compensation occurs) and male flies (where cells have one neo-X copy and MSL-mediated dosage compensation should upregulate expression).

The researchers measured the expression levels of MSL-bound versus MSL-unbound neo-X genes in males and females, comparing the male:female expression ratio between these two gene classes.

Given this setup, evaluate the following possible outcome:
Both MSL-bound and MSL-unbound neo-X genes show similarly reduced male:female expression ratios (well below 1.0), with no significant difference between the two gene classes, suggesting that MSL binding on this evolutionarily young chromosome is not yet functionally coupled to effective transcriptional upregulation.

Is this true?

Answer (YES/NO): NO